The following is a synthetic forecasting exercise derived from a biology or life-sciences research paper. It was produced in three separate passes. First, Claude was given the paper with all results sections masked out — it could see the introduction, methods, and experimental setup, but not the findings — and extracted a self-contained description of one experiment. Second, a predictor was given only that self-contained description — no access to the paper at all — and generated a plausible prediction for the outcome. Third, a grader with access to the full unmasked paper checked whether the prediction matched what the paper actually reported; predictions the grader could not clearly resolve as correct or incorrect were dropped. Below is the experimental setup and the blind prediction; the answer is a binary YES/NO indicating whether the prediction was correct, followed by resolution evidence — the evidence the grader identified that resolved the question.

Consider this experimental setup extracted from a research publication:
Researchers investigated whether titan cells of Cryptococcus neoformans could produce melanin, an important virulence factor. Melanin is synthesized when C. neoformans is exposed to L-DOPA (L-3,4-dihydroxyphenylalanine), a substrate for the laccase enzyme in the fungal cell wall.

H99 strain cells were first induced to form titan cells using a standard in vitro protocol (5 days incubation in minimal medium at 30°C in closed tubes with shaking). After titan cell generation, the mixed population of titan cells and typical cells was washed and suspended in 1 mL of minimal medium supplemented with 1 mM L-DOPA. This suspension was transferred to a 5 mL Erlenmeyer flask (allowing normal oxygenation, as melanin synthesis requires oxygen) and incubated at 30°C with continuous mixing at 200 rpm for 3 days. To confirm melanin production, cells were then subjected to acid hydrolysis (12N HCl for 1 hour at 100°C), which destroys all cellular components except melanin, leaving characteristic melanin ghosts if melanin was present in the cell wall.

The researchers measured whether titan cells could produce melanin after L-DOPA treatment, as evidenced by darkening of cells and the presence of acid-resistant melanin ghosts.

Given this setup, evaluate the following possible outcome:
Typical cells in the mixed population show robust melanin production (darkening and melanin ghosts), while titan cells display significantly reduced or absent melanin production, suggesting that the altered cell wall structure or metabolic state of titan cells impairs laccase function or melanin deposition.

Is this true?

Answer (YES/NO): NO